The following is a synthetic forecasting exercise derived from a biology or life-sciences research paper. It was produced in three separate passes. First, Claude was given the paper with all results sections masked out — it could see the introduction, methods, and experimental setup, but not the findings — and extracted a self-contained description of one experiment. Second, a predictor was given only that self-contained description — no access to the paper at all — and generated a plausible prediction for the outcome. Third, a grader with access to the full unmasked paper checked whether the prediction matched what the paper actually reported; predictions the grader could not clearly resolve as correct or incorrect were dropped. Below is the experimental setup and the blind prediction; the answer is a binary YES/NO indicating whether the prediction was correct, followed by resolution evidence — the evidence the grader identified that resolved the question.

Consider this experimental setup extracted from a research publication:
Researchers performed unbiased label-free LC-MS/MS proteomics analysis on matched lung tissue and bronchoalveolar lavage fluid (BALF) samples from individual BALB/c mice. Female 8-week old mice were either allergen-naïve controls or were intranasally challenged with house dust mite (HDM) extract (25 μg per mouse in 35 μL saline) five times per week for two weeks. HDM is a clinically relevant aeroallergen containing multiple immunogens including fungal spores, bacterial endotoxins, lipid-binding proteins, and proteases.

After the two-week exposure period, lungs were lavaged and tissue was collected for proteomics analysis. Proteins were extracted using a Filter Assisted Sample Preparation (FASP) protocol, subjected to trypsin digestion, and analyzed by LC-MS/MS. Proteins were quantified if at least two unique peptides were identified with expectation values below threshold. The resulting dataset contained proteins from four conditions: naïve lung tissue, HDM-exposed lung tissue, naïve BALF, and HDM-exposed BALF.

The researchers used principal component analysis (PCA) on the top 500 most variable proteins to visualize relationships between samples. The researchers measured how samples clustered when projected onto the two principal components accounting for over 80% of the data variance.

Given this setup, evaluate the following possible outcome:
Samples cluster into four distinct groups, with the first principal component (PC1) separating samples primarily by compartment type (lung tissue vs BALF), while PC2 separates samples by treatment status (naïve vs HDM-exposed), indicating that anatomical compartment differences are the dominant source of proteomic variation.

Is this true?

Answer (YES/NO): YES